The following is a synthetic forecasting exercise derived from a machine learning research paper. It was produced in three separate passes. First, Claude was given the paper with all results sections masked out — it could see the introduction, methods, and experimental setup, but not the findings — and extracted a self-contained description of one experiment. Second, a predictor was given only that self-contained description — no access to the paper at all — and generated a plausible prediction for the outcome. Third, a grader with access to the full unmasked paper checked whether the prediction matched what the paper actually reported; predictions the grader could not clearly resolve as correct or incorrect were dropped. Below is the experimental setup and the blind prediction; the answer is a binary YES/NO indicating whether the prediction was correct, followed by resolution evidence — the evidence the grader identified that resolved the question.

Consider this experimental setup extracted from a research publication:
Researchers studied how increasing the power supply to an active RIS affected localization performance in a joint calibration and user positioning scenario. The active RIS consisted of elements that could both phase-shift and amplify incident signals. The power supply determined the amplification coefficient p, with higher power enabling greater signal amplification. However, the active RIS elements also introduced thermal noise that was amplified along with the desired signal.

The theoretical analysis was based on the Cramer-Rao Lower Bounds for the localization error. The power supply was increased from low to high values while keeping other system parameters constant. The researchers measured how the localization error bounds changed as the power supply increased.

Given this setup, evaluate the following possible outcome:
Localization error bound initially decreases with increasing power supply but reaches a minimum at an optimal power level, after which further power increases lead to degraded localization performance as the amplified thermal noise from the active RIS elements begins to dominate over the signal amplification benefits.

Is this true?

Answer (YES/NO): NO